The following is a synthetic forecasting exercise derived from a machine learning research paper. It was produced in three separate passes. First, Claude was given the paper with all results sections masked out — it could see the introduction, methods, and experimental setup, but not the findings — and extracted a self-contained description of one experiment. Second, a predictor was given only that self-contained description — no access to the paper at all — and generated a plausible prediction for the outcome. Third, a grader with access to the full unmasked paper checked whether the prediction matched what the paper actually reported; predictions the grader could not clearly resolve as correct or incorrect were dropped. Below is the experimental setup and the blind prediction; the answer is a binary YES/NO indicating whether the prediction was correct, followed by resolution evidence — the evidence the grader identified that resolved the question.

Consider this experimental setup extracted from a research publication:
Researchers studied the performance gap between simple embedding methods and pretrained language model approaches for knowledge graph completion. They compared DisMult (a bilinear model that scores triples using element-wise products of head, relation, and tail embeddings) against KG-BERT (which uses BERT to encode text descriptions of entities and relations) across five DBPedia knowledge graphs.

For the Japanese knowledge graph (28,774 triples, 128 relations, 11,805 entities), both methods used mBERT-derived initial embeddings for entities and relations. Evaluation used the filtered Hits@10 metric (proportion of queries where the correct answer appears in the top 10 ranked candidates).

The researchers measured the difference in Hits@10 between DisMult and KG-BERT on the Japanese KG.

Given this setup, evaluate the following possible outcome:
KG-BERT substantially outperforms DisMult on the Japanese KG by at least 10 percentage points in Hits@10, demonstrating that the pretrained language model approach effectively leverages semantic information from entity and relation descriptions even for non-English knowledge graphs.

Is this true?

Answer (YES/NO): YES